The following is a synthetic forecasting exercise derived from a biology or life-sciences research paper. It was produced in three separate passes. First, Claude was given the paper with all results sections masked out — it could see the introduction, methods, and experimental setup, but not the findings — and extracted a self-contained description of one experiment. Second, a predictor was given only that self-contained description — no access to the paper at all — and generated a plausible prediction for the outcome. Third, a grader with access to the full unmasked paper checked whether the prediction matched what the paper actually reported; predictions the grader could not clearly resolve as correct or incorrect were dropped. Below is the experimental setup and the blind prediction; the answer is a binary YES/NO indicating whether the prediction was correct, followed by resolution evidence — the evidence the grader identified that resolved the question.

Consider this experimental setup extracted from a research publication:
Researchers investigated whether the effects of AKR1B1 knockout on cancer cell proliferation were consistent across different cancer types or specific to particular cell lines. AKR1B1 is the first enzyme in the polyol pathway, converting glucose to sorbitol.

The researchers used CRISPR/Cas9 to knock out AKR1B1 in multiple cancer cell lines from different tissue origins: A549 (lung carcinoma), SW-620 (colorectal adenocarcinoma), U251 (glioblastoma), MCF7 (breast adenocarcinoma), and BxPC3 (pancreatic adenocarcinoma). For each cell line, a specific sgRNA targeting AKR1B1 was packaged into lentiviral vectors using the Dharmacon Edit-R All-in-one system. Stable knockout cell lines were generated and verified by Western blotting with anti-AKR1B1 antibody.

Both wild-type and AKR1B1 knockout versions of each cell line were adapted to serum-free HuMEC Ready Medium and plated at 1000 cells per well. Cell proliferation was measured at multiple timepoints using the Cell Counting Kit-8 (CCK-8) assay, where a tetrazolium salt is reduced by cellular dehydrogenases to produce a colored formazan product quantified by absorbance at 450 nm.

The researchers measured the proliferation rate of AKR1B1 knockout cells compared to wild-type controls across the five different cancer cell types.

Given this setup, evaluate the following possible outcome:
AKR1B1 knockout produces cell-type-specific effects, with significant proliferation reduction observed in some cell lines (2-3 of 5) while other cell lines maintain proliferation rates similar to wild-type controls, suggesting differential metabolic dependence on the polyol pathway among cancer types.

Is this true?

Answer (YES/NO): NO